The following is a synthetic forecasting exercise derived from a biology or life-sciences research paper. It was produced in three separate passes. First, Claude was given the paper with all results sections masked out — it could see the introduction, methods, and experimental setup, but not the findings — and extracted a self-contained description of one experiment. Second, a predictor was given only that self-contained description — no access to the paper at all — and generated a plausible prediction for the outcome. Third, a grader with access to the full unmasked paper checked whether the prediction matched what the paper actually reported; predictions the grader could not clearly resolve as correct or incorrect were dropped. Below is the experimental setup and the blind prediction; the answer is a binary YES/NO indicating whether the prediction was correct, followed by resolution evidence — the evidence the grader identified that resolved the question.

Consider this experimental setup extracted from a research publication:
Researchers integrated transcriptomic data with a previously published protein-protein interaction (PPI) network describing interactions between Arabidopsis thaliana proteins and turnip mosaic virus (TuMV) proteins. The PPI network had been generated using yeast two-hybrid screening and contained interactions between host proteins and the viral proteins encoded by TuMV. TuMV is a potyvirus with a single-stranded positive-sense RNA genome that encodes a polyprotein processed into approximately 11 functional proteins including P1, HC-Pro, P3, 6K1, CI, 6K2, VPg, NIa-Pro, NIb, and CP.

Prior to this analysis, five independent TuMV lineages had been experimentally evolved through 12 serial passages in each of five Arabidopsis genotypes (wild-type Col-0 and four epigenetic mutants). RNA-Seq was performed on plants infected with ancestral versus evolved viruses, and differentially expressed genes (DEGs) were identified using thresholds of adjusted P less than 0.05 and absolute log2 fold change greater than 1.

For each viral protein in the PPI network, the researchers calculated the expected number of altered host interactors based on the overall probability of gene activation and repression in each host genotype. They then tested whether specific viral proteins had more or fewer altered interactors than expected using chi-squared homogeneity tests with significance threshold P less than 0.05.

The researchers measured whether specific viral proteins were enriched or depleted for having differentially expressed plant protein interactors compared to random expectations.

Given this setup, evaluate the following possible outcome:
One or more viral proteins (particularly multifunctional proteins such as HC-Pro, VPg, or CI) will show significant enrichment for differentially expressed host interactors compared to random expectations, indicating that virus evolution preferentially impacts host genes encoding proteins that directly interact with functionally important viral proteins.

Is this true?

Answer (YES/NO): NO